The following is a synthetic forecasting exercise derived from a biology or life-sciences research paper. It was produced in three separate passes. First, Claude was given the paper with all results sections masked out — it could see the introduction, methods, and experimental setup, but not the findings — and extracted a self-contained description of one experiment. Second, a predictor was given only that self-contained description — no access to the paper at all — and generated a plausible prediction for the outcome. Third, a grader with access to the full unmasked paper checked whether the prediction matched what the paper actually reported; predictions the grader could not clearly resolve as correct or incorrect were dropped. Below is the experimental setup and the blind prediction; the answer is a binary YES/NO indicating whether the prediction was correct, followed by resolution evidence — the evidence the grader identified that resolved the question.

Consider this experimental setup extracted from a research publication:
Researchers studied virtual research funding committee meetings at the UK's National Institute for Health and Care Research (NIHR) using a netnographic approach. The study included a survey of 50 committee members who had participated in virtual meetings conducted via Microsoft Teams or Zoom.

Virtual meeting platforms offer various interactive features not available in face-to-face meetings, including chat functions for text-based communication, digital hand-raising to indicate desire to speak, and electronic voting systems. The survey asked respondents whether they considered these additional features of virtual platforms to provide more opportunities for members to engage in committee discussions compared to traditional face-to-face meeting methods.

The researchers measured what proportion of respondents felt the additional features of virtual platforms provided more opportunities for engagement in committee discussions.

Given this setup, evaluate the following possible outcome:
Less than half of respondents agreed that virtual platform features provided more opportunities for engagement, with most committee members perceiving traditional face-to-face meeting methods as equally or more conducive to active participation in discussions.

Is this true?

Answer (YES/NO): YES